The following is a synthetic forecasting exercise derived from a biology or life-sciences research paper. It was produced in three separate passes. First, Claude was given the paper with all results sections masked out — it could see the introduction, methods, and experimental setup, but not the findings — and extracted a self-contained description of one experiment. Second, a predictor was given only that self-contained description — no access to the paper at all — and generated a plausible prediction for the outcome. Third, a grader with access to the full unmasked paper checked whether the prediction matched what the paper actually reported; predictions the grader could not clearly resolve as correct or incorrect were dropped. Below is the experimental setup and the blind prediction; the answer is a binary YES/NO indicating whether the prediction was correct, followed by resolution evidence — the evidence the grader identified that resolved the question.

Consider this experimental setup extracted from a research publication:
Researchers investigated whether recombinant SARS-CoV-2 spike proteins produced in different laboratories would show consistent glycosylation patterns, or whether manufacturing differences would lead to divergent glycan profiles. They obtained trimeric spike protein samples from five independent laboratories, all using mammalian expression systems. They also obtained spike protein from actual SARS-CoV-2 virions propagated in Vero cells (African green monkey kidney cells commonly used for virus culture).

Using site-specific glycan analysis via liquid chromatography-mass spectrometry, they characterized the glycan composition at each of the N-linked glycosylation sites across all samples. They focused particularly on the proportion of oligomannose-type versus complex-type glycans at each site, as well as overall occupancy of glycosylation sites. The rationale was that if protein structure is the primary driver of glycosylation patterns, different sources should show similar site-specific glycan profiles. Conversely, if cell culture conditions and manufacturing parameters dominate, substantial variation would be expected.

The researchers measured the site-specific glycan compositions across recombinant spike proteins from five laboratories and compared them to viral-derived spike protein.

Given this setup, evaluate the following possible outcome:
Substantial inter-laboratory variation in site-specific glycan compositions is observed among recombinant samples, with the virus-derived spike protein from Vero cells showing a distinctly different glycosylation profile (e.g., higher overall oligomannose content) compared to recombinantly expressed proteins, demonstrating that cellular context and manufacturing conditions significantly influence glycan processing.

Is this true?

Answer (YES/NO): NO